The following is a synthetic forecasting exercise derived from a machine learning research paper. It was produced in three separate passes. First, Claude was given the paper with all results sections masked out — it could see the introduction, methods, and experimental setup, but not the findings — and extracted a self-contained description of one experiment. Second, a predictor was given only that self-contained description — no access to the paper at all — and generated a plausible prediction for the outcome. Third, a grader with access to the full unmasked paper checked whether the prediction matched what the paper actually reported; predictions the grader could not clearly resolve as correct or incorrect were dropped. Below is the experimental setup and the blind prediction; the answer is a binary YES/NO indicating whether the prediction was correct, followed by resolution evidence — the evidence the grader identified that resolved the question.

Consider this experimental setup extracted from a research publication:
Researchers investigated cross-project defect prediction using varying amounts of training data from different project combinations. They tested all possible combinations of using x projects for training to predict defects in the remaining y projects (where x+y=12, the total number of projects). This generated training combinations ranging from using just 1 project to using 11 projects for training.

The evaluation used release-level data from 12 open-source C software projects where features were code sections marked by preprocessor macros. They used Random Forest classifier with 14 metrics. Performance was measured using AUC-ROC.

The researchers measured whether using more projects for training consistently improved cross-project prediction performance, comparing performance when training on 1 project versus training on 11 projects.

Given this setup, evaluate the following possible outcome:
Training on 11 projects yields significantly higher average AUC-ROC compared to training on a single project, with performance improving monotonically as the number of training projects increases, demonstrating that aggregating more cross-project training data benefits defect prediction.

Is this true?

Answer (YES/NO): NO